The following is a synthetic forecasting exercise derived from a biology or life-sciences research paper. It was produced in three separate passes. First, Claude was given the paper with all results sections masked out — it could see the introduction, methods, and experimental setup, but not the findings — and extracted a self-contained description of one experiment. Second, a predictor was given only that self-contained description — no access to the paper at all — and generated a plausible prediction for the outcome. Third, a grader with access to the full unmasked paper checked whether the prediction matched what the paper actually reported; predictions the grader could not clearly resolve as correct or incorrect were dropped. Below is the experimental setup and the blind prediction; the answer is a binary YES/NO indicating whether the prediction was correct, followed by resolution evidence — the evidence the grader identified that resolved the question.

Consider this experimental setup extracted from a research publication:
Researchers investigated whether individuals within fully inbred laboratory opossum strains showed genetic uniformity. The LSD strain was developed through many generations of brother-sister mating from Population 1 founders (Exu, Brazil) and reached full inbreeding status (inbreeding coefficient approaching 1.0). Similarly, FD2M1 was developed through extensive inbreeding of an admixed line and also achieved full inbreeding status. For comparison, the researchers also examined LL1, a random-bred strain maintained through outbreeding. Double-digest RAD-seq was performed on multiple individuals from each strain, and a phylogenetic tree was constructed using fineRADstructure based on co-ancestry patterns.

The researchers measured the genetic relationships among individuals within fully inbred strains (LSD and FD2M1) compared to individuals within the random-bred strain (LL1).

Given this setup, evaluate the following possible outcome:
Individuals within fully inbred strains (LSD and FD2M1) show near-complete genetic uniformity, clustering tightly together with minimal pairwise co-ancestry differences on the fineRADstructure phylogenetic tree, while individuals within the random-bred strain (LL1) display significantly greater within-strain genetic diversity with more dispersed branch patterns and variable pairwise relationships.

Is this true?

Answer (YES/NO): NO